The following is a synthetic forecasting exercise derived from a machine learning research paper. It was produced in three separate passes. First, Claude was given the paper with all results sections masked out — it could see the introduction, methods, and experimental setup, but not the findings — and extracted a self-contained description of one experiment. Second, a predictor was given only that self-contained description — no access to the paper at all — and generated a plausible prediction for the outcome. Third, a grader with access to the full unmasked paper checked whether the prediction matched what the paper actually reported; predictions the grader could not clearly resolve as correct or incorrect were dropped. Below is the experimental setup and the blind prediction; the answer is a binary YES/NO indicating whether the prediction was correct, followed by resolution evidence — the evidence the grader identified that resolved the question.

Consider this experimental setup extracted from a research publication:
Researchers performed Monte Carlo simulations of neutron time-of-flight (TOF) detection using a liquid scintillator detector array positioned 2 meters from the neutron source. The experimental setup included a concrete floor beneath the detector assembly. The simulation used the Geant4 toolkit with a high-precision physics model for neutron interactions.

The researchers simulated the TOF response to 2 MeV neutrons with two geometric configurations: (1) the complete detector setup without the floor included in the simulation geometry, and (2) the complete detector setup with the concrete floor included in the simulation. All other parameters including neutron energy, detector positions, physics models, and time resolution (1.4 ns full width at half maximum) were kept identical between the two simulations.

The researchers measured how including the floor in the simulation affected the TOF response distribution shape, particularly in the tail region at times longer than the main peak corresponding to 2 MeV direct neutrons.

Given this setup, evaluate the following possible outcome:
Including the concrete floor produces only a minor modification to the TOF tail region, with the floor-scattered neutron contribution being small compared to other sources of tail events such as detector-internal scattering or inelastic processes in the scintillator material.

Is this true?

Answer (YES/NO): NO